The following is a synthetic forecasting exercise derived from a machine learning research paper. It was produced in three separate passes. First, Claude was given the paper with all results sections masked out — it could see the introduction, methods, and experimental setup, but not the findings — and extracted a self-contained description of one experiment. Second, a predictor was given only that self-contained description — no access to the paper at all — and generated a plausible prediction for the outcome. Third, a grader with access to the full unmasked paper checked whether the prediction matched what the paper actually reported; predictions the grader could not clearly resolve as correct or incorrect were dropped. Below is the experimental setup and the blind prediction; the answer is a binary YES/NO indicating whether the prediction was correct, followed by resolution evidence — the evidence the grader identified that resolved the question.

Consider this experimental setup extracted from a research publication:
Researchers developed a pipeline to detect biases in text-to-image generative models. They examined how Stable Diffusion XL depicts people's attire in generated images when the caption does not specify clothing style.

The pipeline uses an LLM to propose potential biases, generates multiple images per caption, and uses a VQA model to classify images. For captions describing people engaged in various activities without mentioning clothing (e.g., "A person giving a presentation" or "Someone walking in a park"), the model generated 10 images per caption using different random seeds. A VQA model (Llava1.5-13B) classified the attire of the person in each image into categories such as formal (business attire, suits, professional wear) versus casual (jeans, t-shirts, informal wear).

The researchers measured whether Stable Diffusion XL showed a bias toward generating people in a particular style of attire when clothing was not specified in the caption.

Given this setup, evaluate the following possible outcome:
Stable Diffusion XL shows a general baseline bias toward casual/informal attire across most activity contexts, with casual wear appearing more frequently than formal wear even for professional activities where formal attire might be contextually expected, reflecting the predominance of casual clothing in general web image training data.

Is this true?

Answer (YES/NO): NO